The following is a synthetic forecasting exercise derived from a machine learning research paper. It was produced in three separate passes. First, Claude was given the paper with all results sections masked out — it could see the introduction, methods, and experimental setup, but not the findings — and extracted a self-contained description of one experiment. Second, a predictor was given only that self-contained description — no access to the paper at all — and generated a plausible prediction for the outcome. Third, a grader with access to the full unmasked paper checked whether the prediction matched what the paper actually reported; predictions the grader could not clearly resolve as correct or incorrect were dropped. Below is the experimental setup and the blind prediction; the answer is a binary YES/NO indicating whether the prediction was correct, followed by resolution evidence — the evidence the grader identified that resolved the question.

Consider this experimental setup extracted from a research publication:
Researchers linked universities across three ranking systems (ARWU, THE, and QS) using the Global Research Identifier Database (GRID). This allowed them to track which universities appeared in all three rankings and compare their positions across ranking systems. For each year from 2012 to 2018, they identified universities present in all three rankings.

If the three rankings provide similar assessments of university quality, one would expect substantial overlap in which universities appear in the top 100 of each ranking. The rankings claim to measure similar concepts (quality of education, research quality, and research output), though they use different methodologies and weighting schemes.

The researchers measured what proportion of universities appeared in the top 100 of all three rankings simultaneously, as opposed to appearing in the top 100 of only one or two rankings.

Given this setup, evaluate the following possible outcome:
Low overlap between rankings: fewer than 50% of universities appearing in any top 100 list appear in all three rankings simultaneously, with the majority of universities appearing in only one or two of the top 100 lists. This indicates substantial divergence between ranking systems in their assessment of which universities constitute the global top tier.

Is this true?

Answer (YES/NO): YES